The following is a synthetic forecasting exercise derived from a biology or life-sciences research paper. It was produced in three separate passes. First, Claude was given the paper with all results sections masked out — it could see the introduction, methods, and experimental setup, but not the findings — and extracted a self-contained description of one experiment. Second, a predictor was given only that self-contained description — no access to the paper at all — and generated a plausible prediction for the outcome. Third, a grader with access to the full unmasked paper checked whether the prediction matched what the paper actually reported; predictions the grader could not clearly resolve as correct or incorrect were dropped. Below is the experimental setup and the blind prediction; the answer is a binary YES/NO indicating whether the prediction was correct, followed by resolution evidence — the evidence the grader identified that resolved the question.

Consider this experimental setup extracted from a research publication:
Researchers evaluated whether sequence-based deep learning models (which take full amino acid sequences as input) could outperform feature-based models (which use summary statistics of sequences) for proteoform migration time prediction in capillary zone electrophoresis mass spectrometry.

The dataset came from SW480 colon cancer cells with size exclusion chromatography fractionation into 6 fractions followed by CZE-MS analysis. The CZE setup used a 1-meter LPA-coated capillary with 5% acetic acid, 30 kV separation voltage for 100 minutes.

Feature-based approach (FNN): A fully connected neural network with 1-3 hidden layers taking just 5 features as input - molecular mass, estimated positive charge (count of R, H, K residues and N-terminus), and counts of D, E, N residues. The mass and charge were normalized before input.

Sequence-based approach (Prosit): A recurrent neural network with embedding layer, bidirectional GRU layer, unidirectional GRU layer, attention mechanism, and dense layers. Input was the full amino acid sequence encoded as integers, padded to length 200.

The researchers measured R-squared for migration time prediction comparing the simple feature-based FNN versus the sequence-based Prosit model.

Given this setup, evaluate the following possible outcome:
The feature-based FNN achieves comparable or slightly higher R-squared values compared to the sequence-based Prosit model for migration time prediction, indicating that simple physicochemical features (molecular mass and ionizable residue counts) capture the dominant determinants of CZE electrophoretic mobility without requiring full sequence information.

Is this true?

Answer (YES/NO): YES